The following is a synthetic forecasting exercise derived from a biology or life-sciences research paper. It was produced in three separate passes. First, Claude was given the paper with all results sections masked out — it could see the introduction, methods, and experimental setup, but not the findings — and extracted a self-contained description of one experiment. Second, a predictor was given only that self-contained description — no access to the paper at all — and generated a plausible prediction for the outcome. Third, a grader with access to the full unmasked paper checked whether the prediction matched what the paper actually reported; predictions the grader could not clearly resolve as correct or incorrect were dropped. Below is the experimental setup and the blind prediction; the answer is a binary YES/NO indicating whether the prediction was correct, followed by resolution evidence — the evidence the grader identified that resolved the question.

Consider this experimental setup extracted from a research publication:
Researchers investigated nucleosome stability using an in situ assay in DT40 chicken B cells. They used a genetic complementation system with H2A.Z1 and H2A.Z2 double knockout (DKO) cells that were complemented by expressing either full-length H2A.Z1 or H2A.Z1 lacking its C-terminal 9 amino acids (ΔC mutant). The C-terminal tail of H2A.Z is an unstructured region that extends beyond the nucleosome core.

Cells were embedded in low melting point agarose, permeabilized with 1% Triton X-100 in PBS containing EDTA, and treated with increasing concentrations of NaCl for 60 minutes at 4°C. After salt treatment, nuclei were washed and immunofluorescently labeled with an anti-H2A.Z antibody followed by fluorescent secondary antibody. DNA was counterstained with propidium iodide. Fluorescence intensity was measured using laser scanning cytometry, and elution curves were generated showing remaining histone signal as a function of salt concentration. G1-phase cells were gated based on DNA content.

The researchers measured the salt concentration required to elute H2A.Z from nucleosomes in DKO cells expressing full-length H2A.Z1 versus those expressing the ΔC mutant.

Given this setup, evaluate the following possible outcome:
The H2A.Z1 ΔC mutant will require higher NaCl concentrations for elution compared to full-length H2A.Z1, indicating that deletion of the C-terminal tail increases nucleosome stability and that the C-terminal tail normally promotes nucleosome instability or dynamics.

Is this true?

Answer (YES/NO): NO